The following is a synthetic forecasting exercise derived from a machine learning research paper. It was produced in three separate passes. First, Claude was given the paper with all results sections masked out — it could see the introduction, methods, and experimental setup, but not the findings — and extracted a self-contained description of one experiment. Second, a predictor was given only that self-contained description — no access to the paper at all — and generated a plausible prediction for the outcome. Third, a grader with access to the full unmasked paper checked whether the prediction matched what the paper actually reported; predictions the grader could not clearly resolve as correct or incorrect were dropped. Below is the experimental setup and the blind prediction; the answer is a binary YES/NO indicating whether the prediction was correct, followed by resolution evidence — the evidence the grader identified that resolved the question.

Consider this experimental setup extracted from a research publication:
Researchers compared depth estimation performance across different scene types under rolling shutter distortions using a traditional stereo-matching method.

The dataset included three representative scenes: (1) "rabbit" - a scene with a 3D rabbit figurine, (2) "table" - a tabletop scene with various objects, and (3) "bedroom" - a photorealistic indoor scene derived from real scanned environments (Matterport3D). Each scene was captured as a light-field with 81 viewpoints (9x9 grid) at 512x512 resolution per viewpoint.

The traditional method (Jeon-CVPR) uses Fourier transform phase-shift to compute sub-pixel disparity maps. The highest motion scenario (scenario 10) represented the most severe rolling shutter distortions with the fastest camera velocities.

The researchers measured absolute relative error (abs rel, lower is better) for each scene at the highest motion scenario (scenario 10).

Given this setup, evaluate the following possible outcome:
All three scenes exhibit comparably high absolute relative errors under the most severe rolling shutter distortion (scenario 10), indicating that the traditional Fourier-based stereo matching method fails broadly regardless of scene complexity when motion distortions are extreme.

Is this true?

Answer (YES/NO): NO